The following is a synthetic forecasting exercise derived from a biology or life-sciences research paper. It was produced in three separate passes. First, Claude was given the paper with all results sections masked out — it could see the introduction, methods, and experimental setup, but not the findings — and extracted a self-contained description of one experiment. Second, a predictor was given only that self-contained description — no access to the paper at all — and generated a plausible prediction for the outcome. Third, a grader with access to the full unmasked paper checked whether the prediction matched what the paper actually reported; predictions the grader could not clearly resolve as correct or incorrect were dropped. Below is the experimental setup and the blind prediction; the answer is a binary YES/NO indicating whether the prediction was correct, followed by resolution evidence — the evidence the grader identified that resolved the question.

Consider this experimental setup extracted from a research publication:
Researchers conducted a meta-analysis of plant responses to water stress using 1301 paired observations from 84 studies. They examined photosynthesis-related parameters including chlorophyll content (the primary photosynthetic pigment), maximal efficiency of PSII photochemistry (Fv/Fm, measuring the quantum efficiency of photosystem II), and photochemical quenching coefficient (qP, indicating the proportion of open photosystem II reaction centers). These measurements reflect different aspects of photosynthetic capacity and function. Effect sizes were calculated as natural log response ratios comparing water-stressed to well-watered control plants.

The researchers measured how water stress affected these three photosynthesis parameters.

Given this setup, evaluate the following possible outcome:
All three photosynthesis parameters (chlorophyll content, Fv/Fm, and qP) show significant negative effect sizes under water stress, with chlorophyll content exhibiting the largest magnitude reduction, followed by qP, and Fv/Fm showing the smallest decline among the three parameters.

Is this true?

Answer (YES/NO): NO